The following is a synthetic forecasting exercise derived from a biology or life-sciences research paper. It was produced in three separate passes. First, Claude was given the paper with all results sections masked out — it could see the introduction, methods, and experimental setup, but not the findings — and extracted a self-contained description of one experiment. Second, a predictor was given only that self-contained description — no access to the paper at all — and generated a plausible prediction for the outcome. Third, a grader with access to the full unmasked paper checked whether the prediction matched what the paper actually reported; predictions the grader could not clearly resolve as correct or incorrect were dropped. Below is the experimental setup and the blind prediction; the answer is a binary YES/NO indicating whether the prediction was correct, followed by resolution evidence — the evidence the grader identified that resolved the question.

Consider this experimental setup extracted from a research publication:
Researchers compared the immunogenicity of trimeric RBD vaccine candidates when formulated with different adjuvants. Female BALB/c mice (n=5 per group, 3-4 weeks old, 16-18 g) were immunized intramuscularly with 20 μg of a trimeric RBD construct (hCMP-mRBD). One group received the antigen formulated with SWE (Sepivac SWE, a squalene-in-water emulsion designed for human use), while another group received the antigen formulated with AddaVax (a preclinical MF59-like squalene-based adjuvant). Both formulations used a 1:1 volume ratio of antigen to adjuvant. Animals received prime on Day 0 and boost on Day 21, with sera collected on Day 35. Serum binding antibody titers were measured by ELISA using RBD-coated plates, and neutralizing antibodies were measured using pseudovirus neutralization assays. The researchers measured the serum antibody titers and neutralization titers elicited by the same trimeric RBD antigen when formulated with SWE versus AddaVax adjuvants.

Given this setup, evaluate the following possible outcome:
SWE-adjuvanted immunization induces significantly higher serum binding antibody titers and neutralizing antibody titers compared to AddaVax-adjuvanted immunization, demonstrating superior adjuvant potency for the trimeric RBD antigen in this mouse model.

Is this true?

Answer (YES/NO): NO